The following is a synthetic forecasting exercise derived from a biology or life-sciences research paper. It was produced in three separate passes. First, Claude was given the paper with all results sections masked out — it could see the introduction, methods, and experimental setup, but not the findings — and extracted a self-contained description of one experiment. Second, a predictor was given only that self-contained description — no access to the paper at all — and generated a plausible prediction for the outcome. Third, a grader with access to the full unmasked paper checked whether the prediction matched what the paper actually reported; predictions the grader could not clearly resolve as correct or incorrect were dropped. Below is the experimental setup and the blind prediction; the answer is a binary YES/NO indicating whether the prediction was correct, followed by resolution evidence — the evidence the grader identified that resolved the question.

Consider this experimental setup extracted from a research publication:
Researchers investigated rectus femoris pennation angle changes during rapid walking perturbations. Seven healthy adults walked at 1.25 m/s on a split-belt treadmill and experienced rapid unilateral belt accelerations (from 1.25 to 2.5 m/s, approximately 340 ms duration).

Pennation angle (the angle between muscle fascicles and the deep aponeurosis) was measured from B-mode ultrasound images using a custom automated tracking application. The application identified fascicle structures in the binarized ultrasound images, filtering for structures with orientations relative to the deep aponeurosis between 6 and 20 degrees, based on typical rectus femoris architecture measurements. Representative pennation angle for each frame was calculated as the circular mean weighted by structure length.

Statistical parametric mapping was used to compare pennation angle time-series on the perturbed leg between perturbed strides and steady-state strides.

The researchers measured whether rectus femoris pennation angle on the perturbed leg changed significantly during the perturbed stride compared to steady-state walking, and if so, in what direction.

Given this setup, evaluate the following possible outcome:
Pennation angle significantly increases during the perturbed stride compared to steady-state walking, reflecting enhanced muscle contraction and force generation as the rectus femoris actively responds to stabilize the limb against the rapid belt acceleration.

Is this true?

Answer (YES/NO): NO